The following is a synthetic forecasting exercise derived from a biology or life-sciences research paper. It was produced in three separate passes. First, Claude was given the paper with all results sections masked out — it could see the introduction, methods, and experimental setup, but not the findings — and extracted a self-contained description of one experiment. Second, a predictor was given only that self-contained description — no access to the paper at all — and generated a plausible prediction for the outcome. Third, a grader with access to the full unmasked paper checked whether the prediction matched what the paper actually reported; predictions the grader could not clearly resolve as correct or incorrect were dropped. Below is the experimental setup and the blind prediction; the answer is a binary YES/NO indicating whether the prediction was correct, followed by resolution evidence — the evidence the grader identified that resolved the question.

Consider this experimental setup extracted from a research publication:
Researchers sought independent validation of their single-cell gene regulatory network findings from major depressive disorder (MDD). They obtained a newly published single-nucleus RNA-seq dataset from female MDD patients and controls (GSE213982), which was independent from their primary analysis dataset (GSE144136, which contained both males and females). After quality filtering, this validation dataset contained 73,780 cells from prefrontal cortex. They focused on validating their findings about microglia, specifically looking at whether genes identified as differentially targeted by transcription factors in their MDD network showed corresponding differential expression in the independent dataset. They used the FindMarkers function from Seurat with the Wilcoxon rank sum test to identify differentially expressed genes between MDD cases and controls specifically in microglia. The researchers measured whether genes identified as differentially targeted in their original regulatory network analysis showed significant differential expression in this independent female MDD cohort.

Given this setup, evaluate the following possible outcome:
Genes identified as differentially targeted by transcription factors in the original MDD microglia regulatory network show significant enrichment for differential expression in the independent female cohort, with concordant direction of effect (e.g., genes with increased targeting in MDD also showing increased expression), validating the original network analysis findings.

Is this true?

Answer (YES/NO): NO